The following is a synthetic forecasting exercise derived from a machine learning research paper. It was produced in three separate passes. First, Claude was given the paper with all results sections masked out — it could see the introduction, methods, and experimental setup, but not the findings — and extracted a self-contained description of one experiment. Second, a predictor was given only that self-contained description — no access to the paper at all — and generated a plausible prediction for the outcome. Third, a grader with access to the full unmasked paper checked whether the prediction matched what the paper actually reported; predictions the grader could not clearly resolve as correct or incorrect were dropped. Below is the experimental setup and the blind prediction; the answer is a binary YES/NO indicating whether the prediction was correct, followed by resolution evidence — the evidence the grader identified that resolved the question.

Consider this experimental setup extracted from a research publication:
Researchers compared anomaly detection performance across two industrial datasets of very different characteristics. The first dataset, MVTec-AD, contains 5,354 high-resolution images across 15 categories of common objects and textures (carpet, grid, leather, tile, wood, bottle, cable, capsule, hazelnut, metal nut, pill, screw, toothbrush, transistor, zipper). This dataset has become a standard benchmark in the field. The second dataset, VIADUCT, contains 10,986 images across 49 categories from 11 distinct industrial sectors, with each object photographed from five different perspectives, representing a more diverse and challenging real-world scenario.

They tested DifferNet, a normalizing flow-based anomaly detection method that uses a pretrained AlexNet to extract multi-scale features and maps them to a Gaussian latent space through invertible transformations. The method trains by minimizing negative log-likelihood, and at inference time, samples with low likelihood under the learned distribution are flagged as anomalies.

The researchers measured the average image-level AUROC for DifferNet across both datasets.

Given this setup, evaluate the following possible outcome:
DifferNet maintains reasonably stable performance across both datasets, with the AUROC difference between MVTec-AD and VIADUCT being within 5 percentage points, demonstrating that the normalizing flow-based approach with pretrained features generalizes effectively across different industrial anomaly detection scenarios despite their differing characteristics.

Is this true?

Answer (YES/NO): NO